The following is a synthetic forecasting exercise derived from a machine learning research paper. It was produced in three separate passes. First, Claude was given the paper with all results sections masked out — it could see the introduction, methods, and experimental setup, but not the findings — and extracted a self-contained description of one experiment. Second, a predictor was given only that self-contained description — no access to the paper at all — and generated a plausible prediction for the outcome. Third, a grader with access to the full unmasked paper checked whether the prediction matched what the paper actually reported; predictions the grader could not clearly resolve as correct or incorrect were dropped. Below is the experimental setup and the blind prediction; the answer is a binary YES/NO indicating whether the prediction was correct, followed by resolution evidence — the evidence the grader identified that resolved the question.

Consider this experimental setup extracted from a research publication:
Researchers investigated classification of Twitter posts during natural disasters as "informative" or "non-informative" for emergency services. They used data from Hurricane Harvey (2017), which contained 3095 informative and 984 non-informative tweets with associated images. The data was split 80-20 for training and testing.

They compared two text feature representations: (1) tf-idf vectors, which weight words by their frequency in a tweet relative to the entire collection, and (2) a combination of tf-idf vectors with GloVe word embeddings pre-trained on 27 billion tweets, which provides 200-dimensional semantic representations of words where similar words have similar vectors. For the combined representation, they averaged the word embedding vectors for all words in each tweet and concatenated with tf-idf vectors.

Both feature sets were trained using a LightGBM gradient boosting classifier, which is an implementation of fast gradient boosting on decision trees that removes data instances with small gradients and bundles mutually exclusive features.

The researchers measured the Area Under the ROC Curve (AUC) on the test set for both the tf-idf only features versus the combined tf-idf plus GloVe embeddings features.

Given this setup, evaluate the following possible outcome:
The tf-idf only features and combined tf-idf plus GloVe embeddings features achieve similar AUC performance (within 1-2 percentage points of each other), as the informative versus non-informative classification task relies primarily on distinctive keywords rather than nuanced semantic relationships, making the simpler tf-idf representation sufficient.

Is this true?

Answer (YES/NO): NO